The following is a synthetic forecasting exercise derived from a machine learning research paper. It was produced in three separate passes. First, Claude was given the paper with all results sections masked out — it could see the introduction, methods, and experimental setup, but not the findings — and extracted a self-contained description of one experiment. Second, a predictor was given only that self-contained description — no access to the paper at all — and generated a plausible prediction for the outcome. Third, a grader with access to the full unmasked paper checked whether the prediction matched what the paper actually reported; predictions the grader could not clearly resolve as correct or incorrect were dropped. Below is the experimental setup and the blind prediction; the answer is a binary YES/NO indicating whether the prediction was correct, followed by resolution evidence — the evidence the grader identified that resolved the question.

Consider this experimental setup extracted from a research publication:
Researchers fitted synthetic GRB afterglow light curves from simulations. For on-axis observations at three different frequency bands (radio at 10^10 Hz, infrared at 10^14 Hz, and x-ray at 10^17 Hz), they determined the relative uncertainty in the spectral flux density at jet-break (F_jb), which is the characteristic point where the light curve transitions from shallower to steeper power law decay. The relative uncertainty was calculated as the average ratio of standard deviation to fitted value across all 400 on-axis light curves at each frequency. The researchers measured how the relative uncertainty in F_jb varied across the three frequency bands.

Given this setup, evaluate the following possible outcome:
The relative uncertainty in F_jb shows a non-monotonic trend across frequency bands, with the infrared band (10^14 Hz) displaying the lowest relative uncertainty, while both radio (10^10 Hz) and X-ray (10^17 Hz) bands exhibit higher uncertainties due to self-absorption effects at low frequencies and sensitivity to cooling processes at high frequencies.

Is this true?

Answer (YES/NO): NO